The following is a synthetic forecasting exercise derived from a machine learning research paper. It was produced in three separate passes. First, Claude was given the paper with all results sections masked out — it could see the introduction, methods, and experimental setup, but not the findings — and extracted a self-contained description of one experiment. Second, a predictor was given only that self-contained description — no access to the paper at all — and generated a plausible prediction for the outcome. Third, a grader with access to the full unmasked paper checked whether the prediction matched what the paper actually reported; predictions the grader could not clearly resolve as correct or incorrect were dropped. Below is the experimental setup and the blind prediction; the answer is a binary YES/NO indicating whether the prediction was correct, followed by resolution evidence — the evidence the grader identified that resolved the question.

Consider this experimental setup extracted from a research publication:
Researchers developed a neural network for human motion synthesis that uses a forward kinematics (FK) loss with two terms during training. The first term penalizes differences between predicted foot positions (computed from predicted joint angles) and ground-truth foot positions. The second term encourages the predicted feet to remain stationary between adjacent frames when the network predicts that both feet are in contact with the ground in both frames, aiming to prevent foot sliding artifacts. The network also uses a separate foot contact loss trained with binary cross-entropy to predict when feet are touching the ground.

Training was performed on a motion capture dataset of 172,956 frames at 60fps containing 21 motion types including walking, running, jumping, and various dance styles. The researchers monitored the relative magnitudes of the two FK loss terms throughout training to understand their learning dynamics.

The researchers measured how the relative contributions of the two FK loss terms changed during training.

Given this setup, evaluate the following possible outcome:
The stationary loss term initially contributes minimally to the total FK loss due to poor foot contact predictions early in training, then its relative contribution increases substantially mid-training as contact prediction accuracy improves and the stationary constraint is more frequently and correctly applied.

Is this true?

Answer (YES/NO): NO